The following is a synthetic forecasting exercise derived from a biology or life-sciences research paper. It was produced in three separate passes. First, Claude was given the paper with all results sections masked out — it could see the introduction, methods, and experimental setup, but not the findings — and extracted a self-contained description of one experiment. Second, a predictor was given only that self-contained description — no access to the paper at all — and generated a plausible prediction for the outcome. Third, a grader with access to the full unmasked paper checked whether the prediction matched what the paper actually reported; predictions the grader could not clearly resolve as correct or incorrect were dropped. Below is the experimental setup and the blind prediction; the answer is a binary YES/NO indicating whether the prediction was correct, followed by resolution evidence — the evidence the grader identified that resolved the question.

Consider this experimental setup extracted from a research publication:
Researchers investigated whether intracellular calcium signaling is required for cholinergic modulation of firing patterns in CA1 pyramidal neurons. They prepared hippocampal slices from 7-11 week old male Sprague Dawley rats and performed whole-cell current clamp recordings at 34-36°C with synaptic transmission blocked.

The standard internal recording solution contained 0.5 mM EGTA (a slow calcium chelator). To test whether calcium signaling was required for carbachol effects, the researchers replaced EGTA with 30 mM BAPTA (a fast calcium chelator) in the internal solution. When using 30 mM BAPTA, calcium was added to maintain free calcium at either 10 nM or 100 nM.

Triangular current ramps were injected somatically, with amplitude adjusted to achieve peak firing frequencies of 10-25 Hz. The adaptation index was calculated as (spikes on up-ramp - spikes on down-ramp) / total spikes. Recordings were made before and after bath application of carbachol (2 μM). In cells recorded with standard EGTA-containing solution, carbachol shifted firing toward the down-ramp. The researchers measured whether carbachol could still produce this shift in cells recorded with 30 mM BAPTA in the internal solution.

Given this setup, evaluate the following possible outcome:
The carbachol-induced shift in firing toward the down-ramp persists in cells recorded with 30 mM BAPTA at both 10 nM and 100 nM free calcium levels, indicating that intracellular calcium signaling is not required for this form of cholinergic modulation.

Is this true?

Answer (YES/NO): NO